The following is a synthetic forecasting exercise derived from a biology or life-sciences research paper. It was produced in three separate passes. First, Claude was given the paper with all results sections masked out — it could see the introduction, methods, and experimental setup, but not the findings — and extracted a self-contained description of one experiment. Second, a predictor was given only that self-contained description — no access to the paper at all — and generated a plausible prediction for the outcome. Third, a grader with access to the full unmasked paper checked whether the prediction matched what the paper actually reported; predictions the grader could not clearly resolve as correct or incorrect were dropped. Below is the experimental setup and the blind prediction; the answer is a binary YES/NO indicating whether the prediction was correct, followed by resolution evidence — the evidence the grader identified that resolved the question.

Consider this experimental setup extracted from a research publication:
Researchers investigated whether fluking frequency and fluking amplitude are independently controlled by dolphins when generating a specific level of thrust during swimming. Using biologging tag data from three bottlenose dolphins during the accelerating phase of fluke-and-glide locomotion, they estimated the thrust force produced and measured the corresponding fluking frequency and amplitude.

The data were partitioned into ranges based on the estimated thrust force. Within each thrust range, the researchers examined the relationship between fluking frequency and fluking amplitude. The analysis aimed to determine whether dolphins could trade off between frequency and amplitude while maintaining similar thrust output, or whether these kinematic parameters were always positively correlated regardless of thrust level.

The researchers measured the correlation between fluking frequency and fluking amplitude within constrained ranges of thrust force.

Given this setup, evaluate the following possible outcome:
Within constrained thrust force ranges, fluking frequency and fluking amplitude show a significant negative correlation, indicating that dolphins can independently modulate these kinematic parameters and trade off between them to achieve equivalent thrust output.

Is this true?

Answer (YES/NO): YES